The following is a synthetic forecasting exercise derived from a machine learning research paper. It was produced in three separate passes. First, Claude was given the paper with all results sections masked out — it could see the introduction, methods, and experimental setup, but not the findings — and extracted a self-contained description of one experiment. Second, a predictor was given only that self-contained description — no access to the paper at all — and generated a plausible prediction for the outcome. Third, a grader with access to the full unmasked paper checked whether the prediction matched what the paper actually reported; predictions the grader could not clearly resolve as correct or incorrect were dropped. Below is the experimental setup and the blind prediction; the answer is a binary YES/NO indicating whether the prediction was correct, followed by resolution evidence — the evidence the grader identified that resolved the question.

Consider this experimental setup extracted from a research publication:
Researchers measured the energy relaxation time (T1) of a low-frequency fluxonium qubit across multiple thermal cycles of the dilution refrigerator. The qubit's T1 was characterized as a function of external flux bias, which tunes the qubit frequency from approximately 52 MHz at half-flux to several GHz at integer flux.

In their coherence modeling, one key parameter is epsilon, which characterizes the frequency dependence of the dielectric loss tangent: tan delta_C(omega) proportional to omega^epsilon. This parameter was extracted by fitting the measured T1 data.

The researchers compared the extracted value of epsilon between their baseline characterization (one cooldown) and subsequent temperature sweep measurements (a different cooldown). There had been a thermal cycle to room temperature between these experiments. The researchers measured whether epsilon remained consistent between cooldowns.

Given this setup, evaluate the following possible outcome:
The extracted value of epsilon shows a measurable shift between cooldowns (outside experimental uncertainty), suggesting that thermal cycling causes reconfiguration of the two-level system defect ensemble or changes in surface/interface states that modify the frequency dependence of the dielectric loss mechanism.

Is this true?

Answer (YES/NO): YES